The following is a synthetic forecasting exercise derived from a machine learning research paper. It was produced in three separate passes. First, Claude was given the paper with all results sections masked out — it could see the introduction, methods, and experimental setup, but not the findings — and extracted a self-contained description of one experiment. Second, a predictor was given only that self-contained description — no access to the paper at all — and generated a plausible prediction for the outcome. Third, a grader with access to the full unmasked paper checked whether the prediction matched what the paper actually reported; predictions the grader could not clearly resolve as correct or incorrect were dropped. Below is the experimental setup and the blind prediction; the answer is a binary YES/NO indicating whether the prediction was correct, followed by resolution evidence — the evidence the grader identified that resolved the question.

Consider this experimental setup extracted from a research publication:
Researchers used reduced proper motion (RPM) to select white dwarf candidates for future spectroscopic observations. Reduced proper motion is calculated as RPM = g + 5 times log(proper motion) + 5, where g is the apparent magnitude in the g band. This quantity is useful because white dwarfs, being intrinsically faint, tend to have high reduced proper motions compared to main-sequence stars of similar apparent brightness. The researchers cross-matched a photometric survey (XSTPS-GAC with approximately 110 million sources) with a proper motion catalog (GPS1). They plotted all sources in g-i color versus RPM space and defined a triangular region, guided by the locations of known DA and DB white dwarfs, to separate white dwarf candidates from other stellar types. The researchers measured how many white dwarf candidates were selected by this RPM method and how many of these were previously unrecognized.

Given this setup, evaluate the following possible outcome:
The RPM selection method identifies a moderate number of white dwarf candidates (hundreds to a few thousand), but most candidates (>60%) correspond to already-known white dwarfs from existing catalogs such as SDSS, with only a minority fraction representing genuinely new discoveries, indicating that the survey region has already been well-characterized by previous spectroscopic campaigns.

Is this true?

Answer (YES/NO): NO